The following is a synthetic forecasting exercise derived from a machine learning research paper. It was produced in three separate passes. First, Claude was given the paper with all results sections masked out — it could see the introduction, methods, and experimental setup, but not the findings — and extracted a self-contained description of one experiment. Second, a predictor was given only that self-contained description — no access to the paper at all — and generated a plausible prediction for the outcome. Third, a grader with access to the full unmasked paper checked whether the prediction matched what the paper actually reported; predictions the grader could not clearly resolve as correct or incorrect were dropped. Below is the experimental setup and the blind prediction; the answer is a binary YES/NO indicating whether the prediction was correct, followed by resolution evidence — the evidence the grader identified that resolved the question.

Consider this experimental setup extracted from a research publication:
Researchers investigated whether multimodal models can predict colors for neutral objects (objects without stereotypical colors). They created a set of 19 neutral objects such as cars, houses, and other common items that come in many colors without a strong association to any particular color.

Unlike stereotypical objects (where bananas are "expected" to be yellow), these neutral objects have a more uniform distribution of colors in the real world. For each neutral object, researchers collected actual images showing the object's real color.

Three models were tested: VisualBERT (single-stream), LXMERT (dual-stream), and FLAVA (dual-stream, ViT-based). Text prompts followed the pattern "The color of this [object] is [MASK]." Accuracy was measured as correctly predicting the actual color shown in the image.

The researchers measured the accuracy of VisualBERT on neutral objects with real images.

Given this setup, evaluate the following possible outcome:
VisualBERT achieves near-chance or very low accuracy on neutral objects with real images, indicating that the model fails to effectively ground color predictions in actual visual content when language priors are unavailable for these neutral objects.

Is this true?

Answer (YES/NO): YES